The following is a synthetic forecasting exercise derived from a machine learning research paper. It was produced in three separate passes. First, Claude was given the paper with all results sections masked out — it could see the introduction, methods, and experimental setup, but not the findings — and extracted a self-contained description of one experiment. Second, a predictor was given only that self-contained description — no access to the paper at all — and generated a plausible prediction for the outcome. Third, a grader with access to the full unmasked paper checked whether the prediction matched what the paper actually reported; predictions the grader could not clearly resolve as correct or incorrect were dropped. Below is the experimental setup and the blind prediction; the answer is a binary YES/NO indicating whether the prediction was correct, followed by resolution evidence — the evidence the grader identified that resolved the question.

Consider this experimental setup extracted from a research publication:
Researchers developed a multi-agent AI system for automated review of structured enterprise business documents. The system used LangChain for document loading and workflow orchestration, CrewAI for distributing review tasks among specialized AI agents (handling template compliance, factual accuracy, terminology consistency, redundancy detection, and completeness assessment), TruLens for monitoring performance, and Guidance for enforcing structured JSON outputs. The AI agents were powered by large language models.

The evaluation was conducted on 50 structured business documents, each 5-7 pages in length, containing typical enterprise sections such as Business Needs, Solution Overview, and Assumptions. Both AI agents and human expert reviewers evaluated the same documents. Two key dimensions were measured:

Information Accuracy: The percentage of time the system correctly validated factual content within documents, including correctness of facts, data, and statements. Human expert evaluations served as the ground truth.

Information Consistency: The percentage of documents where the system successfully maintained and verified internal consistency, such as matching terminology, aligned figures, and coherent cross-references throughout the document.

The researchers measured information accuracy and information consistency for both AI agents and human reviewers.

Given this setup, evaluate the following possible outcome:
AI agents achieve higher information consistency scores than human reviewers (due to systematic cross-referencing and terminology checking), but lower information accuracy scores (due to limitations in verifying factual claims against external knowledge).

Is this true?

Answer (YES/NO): YES